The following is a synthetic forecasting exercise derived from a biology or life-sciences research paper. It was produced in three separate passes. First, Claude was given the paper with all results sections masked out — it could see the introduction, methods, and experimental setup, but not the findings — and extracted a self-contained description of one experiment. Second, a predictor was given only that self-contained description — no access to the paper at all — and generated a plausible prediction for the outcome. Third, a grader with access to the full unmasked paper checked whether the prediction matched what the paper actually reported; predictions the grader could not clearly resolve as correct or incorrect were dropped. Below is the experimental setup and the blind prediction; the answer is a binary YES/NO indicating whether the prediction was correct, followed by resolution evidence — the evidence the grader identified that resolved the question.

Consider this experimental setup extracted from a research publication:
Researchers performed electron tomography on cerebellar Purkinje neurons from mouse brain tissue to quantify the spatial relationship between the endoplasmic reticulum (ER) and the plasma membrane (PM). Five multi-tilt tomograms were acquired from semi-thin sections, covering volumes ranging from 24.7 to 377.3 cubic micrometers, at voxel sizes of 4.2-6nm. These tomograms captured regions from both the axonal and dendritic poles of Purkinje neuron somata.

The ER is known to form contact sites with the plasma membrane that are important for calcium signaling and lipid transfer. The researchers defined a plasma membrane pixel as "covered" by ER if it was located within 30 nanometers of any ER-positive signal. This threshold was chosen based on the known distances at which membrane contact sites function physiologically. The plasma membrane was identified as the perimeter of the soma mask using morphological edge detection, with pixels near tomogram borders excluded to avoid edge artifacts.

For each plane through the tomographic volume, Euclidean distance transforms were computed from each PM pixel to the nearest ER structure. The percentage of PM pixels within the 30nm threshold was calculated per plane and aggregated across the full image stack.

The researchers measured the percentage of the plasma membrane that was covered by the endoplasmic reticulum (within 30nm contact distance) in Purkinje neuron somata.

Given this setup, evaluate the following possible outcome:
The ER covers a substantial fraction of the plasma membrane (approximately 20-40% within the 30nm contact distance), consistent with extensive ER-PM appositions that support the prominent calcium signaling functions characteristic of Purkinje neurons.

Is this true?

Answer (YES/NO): NO